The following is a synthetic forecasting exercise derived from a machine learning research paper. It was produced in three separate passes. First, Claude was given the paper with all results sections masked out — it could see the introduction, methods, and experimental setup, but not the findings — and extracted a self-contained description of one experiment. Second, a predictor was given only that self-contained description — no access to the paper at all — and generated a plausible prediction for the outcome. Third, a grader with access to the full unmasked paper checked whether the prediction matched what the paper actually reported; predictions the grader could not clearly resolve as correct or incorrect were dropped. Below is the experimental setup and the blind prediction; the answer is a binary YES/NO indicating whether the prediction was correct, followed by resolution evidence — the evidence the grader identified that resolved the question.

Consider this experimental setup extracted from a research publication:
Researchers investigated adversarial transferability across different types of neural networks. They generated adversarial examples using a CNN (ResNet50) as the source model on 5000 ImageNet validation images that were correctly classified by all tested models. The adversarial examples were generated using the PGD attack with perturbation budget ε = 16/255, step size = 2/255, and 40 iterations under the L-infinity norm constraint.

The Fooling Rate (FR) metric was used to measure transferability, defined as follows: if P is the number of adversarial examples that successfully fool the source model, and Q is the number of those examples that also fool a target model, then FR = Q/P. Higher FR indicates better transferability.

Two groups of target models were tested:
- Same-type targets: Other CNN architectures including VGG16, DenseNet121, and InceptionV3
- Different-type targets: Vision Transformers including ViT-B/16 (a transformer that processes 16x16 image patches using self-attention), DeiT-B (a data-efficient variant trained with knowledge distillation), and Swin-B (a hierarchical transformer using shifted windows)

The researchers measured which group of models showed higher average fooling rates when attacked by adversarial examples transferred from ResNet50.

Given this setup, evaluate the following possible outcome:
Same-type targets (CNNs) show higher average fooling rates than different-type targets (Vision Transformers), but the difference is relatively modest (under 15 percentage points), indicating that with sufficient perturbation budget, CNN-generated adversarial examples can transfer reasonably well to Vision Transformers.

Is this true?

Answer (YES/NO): NO